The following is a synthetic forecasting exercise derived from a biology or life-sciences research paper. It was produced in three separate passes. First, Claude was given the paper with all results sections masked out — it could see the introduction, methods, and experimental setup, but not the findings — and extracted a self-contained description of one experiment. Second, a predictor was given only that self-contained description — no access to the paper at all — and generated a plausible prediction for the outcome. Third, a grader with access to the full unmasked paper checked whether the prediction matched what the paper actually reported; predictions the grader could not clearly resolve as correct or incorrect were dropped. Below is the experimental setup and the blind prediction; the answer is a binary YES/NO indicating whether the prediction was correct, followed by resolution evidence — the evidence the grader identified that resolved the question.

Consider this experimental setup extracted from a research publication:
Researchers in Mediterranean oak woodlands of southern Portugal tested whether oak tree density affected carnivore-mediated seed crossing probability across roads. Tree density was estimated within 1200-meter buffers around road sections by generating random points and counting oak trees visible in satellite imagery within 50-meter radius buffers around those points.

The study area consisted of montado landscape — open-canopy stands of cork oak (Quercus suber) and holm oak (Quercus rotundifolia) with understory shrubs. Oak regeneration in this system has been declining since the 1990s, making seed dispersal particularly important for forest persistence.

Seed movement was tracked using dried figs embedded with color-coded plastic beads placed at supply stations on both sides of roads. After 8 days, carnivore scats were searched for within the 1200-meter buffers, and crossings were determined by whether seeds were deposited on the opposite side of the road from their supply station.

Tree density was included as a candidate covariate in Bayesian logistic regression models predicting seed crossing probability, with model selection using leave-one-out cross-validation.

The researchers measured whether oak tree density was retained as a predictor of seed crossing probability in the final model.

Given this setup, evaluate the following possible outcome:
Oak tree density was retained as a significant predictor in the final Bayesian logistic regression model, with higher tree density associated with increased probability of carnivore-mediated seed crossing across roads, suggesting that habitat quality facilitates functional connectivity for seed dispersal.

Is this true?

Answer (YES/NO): NO